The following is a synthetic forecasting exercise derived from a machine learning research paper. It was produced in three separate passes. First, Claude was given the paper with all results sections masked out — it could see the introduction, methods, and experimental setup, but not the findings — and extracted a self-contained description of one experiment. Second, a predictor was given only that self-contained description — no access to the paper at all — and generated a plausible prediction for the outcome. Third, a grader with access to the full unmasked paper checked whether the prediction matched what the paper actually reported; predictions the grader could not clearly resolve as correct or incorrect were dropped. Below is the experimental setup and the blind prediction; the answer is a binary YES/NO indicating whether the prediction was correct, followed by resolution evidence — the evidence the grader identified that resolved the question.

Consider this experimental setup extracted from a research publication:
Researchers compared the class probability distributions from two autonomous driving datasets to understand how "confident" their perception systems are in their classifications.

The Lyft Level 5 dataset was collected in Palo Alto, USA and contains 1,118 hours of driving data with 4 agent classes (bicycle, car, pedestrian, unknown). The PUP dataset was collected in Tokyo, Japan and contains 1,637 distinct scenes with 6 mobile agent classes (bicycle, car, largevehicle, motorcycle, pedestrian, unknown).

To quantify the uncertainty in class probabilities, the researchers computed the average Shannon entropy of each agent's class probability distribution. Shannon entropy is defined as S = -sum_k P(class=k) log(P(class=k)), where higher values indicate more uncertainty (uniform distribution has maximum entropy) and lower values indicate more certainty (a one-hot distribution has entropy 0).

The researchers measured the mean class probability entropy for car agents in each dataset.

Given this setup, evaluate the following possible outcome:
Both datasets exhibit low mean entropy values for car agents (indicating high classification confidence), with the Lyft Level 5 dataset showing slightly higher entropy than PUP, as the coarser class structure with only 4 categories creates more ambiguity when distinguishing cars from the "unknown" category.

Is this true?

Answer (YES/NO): NO